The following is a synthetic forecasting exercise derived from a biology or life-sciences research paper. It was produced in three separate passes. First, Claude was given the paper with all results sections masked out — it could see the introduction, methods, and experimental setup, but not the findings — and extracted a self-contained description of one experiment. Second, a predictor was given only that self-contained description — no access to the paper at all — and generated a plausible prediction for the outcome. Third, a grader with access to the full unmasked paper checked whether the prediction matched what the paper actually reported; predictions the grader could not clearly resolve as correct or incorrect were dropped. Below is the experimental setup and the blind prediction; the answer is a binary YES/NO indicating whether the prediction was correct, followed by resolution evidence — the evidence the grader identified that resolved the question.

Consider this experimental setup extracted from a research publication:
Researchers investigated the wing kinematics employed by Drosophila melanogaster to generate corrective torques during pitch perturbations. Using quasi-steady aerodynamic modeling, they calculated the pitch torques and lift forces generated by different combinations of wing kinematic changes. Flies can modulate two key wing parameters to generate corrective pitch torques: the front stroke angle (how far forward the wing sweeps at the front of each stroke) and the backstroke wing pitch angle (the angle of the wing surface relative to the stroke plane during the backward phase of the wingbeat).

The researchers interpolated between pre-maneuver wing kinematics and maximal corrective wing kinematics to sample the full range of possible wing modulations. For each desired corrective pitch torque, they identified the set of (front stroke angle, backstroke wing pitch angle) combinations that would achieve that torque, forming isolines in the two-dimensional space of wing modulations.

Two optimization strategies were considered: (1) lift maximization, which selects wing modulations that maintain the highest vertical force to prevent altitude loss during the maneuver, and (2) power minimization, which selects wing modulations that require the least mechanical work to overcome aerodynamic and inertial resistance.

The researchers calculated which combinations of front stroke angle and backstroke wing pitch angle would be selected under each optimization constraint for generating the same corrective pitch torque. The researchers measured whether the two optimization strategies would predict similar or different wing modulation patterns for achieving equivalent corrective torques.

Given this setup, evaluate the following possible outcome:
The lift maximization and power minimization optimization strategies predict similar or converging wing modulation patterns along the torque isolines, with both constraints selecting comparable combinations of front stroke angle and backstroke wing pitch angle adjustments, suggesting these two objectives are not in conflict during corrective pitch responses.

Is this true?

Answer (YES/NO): NO